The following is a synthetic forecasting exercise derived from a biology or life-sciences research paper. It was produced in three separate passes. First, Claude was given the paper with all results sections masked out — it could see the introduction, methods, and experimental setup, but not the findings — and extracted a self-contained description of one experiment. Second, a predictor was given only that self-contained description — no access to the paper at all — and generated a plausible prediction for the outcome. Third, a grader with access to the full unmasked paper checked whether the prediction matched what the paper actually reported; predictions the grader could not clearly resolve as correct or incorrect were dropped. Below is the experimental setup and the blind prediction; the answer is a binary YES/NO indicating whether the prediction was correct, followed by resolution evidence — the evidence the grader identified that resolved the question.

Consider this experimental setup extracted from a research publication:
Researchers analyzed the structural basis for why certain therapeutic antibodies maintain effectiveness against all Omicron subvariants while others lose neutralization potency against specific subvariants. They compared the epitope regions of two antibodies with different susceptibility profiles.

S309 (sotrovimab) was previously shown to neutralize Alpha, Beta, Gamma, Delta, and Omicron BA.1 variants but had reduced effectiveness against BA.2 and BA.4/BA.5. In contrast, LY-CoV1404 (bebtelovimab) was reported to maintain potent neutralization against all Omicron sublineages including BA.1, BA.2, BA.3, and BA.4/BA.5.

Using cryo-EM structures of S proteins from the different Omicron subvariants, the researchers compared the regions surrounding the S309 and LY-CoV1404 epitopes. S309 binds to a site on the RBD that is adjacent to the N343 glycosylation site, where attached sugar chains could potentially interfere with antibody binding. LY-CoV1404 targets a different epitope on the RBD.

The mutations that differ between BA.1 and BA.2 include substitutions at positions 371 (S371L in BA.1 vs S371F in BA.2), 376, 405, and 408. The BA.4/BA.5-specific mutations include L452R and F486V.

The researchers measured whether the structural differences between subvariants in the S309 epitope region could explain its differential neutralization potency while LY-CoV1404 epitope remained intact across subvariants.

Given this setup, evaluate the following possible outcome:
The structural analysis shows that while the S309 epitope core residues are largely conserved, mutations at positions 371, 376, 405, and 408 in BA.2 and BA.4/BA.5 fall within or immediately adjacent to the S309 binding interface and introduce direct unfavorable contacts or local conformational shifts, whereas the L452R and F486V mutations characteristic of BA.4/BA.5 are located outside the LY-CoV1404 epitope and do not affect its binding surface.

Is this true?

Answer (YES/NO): NO